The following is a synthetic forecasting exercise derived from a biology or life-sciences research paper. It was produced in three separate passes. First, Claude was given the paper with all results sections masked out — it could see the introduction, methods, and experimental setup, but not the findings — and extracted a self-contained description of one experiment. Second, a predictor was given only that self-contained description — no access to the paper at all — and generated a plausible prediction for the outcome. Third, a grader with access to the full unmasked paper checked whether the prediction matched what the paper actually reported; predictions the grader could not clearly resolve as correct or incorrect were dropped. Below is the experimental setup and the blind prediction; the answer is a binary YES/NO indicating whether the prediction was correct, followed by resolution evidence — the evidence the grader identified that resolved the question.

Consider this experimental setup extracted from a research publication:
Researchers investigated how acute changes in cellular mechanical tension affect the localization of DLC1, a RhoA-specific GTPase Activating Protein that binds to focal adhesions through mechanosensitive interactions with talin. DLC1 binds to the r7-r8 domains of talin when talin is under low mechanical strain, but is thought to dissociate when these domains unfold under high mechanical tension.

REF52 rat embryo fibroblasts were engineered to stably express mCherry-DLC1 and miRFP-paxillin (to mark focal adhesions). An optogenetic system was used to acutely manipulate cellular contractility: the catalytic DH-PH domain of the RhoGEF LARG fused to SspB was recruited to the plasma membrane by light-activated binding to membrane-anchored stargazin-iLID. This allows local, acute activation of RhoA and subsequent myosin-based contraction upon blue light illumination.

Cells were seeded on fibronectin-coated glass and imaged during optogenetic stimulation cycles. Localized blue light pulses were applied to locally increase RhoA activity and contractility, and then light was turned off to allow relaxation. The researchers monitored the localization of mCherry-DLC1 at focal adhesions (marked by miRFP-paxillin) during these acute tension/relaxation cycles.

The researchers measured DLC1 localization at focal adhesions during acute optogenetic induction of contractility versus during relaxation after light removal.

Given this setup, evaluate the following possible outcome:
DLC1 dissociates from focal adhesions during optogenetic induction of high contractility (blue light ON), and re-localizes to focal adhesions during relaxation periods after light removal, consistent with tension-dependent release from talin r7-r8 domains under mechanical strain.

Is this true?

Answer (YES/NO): YES